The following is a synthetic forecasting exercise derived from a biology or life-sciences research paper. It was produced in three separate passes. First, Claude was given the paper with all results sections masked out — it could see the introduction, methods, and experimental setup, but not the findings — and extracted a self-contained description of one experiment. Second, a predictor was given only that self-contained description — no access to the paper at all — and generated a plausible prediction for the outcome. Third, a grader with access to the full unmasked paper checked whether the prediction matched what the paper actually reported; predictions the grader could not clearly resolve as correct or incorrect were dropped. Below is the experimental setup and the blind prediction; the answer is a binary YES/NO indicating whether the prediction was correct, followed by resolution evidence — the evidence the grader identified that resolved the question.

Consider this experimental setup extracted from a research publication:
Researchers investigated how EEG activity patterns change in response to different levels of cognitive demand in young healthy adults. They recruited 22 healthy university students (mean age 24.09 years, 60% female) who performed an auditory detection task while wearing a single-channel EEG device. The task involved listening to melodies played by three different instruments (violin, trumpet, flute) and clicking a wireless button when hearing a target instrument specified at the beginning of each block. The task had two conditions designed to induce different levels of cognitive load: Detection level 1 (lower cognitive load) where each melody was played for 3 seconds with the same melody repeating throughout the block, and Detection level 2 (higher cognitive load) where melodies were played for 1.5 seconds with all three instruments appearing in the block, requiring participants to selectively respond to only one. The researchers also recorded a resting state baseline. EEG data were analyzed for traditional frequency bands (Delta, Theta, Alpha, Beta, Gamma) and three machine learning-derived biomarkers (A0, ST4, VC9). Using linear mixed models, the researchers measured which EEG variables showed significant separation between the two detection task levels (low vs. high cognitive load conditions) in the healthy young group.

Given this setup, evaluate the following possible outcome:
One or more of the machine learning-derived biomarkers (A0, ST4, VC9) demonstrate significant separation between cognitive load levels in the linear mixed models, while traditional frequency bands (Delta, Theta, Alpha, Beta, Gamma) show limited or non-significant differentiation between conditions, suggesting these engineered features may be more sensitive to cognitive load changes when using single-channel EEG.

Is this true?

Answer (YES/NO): NO